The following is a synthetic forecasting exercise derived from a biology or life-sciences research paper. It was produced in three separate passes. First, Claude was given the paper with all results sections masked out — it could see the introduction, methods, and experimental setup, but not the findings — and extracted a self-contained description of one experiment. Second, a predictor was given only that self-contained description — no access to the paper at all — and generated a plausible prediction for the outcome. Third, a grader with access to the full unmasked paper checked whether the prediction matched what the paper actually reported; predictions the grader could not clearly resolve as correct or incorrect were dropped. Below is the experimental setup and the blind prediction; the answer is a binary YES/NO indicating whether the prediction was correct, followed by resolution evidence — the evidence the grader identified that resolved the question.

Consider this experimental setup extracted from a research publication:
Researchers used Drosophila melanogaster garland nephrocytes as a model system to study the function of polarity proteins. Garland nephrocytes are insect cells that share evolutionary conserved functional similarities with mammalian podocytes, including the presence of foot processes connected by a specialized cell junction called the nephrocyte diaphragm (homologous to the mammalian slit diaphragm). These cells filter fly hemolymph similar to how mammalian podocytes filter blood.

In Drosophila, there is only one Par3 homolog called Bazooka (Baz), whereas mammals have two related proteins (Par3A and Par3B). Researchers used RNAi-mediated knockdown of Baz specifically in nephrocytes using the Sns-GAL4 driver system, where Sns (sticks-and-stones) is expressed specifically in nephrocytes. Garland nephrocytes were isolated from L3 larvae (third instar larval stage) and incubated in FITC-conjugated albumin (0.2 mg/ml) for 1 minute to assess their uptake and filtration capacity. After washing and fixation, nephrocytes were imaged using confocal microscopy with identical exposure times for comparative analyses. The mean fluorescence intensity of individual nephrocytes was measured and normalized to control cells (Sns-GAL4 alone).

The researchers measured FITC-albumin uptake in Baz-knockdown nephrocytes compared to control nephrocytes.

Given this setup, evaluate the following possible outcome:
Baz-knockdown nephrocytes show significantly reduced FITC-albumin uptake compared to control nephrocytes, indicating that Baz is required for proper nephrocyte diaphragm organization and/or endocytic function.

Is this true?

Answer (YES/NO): YES